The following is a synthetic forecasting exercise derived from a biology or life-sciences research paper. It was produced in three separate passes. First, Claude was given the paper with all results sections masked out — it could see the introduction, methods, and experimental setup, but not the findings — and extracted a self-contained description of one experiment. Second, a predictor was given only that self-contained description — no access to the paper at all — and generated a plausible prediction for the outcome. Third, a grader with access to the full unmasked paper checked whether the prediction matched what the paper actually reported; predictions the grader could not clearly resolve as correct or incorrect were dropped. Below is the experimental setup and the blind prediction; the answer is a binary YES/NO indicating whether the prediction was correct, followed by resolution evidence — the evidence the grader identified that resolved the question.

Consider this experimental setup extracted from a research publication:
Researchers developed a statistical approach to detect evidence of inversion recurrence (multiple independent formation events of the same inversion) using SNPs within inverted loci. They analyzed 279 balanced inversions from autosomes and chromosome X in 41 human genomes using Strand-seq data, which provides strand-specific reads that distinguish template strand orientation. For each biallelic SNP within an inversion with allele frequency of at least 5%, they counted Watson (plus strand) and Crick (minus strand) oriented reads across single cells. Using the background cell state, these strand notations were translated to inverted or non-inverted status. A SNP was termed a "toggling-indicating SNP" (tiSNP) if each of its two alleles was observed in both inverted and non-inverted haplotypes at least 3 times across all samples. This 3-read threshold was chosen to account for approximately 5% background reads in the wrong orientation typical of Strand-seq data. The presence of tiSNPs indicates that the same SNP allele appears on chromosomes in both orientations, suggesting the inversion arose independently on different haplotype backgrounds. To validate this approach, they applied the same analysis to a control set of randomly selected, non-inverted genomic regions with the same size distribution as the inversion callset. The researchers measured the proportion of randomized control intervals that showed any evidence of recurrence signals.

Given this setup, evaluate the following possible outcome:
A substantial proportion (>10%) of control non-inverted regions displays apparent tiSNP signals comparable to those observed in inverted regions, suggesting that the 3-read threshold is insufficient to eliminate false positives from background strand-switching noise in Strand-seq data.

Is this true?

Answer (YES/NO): NO